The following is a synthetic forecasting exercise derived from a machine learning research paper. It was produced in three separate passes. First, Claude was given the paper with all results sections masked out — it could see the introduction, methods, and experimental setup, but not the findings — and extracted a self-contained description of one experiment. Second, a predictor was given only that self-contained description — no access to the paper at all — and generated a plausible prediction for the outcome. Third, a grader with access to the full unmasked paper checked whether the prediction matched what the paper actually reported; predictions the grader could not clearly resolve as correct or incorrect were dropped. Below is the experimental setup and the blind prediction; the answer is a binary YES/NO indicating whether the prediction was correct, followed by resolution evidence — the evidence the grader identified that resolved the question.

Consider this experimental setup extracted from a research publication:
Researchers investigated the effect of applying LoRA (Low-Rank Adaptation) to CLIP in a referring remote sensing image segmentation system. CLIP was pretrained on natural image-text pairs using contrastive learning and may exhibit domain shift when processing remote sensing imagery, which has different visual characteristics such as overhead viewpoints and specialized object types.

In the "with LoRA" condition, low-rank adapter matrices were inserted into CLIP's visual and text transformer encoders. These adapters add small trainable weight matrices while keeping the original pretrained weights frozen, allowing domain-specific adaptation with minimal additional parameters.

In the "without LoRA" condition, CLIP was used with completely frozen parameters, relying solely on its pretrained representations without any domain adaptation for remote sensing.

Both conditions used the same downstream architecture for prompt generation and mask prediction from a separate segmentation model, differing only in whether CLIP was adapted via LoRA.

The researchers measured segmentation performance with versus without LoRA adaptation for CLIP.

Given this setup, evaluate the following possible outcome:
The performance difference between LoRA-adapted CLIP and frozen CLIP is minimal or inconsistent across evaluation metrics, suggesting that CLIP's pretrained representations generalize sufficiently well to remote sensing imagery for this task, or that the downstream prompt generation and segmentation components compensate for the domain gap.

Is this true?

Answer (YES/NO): NO